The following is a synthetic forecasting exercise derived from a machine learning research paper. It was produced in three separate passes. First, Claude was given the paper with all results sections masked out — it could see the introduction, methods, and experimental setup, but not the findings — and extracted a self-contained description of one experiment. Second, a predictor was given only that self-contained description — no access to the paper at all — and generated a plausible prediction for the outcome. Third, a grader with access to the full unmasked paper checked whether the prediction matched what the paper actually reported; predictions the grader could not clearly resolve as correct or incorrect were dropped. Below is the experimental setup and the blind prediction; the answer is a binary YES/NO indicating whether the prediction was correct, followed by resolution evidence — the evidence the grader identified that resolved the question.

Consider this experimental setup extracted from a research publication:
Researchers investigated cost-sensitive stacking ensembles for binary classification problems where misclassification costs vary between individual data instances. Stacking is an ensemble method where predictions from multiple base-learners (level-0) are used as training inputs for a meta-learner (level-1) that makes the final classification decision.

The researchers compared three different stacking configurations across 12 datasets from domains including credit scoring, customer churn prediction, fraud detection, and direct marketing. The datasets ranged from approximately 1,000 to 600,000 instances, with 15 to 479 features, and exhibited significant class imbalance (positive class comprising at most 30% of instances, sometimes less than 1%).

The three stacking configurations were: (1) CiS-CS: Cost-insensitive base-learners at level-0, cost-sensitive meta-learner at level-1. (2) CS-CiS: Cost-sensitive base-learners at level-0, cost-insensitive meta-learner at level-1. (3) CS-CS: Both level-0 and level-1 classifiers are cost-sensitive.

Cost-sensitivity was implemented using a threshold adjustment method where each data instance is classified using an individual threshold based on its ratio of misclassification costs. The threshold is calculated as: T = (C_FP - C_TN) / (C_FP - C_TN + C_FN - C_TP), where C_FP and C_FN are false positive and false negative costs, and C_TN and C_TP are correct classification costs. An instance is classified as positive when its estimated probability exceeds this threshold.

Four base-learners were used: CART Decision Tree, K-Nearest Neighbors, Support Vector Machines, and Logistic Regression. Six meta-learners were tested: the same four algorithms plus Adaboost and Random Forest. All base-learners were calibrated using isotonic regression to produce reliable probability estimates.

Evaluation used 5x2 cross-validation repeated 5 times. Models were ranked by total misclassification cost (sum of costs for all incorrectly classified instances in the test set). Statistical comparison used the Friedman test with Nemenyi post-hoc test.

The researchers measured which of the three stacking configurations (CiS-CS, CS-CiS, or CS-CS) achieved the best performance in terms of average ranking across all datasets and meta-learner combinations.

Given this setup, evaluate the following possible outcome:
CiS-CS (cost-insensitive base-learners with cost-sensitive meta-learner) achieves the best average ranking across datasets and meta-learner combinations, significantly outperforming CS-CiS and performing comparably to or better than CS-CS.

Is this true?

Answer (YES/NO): NO